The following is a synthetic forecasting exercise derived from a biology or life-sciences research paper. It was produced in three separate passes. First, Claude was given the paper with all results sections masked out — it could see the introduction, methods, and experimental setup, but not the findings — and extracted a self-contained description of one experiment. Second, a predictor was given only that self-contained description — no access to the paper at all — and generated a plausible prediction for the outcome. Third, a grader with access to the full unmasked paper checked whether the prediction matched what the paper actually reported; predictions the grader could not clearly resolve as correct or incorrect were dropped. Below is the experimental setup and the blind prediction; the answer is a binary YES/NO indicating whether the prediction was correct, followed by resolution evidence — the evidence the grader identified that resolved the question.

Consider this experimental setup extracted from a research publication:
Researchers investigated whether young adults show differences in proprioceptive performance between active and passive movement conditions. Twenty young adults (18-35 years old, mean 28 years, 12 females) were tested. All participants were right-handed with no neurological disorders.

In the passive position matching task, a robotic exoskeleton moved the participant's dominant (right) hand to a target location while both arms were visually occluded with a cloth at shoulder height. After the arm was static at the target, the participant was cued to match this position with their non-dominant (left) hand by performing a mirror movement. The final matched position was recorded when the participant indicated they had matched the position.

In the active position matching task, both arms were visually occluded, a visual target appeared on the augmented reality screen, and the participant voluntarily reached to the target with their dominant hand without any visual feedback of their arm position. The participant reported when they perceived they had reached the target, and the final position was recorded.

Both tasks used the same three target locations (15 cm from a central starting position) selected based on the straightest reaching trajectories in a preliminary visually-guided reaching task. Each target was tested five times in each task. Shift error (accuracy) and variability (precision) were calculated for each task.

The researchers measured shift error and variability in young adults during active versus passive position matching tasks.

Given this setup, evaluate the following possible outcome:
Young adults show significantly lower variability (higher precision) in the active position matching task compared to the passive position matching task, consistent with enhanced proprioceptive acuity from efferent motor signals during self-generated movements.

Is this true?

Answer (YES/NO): YES